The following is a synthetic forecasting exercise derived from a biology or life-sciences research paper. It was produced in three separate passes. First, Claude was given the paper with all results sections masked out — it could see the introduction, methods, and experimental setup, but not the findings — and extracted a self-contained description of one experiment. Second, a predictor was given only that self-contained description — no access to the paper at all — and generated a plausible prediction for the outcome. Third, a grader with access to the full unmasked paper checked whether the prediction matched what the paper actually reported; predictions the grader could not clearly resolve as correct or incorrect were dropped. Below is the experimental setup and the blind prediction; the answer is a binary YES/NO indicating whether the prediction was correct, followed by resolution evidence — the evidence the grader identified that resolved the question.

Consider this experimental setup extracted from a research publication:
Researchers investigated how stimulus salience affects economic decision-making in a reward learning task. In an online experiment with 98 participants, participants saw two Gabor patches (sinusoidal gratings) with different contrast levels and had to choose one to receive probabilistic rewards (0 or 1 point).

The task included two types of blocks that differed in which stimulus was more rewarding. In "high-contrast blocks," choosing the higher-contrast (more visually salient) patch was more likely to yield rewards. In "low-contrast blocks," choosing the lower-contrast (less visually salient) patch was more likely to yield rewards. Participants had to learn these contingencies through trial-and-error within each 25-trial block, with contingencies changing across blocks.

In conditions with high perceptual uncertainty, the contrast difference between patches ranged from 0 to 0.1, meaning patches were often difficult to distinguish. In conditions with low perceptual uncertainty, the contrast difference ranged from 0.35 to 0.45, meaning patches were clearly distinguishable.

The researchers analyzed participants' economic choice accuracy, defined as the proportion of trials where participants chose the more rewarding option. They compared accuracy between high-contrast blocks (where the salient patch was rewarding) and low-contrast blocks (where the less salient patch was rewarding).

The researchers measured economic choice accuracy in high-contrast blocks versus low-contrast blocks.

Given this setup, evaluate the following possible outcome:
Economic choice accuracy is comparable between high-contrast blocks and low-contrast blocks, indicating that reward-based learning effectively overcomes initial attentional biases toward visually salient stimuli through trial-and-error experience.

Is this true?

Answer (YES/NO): NO